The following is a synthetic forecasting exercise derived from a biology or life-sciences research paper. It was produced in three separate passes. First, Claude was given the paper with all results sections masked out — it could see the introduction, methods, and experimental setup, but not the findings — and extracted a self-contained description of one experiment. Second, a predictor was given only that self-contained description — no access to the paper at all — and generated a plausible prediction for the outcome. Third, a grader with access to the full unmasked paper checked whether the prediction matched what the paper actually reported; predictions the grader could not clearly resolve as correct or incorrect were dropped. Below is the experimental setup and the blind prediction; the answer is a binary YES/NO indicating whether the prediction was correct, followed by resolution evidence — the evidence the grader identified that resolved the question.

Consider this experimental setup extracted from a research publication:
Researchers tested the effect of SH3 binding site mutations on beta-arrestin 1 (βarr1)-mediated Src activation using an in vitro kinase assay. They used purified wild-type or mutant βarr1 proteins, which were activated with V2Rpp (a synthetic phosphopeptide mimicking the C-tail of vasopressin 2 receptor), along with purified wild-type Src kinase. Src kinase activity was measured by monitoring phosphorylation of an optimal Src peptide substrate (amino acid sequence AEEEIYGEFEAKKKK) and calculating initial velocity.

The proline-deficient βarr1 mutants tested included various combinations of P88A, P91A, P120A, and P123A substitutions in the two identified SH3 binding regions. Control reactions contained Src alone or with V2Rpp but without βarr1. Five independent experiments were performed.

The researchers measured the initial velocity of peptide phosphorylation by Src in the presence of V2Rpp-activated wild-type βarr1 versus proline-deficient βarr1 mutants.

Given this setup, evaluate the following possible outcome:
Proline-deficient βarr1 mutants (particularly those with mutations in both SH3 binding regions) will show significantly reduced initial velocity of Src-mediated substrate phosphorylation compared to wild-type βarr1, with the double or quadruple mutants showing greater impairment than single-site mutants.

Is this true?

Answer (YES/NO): NO